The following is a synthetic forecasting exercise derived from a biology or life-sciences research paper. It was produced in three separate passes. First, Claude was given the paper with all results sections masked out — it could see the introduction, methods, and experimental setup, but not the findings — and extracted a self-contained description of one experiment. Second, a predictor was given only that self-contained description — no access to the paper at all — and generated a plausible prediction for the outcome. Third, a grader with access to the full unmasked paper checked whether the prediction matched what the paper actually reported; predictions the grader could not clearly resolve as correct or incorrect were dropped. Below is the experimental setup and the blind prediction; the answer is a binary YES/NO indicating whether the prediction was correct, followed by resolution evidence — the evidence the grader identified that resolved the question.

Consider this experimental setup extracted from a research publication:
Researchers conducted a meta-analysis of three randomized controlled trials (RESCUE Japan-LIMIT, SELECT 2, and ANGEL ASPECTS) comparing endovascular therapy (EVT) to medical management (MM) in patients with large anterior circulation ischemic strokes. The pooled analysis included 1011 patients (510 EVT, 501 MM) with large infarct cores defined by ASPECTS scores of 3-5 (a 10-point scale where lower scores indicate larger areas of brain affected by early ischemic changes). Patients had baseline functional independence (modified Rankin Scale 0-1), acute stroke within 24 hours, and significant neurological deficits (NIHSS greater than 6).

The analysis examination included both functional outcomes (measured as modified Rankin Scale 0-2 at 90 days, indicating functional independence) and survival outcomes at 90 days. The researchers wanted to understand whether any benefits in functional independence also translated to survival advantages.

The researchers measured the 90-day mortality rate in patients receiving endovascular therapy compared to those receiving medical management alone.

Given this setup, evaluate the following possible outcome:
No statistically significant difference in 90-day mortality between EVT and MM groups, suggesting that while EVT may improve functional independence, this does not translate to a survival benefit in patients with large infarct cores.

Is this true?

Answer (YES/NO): YES